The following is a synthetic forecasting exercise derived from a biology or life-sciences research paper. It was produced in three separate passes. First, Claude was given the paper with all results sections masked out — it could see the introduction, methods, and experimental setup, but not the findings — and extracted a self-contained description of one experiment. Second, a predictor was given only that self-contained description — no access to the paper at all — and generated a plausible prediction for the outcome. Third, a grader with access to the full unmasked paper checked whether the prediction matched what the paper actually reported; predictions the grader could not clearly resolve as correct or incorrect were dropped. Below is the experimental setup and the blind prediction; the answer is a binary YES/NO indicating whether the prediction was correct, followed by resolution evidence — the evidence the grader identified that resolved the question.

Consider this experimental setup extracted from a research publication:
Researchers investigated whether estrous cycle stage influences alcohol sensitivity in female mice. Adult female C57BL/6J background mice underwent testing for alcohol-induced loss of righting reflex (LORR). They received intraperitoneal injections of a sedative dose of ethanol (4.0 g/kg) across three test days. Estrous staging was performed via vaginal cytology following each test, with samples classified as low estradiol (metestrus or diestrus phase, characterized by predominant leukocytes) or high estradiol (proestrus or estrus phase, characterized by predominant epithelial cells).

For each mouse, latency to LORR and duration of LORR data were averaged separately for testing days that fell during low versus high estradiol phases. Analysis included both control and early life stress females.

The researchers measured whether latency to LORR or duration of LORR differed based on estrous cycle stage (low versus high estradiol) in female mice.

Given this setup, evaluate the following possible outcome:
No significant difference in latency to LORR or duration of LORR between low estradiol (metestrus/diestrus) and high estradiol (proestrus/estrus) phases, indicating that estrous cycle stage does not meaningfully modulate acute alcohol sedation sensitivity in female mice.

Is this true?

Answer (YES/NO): YES